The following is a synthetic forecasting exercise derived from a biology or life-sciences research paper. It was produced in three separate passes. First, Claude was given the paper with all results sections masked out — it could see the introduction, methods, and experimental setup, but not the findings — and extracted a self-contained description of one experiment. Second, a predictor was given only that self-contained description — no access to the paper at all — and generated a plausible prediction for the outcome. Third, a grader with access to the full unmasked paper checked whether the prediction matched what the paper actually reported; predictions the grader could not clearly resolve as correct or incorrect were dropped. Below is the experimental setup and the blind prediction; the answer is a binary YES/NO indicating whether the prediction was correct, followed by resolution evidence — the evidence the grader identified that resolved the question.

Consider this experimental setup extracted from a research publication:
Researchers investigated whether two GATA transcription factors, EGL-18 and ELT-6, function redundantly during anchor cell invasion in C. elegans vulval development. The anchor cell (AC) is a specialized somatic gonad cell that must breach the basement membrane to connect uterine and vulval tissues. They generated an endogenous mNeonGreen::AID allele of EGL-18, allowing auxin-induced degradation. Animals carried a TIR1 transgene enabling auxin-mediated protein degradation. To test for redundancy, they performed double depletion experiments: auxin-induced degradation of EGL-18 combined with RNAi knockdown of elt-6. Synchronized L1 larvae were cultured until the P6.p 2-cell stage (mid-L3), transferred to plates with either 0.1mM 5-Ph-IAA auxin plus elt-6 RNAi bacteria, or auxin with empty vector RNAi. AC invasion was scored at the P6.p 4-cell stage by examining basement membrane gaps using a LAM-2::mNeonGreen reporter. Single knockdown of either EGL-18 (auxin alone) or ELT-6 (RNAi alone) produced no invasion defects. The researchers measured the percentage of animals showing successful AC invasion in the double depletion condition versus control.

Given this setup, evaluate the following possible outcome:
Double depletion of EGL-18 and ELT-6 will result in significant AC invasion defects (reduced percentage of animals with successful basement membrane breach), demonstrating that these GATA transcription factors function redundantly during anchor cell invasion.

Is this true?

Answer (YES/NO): YES